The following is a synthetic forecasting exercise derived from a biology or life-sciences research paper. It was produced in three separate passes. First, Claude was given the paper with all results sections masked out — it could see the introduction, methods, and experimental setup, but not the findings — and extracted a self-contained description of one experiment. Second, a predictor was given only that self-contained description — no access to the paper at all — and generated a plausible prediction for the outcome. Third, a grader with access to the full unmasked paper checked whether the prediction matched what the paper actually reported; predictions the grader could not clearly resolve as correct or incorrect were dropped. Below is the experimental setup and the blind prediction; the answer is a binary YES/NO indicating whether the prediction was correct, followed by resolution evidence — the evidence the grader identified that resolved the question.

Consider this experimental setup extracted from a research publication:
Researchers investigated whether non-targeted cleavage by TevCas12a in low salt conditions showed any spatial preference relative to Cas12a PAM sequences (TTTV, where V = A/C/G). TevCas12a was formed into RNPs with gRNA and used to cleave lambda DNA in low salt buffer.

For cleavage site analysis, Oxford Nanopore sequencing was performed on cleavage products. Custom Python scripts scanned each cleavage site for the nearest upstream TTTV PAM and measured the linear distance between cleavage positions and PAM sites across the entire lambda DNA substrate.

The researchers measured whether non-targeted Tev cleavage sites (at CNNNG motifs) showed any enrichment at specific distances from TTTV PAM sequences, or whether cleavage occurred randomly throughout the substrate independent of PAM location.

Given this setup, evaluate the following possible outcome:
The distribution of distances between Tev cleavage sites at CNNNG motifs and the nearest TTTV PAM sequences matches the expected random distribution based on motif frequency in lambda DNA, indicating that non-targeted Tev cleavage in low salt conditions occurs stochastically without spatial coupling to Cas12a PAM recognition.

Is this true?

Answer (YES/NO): NO